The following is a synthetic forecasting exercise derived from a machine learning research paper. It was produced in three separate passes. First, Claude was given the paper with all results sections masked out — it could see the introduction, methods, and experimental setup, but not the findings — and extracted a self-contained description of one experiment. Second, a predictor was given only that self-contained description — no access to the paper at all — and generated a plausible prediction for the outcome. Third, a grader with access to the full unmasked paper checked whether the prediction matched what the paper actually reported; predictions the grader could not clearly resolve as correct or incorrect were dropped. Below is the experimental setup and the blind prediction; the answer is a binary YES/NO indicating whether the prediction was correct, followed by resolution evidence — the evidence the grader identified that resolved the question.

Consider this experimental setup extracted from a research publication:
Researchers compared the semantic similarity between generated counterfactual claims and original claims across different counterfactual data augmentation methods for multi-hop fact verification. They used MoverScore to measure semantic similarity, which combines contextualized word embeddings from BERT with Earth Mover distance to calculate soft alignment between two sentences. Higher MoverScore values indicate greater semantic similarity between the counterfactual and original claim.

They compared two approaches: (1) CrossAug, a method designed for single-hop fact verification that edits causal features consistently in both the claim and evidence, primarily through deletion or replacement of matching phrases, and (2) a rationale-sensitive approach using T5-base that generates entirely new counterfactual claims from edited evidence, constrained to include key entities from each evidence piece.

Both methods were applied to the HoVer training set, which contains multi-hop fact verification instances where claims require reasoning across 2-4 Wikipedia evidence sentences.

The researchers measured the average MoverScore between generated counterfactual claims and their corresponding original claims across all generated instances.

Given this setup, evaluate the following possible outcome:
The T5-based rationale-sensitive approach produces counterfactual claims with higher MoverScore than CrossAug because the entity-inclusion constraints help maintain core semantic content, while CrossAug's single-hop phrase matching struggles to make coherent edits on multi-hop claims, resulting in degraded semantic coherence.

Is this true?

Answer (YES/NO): NO